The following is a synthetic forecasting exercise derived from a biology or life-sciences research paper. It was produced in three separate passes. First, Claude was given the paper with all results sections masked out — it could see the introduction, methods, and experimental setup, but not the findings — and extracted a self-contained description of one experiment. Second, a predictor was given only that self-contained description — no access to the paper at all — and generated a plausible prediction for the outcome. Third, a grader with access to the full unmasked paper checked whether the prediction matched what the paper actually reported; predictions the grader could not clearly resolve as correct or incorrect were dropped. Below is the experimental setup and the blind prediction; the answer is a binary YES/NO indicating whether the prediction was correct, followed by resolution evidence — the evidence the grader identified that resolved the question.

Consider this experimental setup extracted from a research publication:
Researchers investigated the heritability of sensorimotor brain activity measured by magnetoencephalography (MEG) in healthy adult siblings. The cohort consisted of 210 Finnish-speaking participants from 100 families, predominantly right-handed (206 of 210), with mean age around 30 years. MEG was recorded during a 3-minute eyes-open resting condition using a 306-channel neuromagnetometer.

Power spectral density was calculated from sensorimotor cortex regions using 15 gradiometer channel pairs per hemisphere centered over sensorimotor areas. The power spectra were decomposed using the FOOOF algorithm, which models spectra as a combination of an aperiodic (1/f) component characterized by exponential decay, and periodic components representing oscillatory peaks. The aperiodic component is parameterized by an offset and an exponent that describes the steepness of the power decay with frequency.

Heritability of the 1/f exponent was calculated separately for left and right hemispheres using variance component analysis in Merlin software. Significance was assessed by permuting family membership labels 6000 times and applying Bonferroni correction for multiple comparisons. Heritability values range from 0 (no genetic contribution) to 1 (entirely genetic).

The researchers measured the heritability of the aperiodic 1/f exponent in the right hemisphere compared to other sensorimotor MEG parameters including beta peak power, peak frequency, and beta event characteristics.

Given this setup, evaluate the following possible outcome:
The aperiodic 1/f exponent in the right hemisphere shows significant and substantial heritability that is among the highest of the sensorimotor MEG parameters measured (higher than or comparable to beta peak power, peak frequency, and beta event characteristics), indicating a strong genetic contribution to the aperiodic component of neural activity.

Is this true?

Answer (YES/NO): YES